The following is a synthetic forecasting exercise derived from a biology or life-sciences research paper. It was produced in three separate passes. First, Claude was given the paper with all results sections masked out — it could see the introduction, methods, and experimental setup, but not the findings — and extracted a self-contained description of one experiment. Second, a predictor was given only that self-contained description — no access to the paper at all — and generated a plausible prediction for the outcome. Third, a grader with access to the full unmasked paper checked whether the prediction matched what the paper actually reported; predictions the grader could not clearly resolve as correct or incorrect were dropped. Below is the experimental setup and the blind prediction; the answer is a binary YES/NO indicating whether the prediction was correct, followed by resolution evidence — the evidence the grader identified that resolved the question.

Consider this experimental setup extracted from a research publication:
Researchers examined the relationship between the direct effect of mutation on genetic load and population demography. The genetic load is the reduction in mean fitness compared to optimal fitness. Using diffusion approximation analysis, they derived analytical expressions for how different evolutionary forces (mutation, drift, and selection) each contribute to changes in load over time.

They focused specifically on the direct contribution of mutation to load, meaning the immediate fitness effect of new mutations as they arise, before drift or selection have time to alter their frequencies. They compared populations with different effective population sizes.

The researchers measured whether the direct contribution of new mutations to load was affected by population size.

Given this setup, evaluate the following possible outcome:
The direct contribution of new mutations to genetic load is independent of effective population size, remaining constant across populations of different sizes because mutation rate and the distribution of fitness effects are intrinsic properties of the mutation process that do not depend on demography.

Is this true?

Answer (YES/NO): YES